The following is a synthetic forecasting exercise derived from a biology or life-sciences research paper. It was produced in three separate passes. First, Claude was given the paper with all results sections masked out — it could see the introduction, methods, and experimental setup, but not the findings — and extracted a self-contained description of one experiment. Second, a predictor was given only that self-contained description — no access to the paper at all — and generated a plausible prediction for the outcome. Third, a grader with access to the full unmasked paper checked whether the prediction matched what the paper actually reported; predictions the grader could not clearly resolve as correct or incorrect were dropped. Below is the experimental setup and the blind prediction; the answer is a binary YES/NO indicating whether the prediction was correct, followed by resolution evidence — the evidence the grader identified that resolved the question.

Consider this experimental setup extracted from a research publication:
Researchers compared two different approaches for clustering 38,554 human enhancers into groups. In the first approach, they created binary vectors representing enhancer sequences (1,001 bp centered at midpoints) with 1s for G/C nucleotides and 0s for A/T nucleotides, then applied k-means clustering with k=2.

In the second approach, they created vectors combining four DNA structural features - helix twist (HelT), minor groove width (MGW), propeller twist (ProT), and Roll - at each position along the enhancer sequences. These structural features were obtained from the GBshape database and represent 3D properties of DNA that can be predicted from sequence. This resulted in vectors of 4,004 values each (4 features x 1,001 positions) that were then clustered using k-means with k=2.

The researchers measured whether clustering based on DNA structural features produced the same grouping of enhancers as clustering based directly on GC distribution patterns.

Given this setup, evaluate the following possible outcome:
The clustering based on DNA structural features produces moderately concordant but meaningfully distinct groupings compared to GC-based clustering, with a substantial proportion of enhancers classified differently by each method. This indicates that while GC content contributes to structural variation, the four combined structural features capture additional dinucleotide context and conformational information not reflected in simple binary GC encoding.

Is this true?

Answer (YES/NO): NO